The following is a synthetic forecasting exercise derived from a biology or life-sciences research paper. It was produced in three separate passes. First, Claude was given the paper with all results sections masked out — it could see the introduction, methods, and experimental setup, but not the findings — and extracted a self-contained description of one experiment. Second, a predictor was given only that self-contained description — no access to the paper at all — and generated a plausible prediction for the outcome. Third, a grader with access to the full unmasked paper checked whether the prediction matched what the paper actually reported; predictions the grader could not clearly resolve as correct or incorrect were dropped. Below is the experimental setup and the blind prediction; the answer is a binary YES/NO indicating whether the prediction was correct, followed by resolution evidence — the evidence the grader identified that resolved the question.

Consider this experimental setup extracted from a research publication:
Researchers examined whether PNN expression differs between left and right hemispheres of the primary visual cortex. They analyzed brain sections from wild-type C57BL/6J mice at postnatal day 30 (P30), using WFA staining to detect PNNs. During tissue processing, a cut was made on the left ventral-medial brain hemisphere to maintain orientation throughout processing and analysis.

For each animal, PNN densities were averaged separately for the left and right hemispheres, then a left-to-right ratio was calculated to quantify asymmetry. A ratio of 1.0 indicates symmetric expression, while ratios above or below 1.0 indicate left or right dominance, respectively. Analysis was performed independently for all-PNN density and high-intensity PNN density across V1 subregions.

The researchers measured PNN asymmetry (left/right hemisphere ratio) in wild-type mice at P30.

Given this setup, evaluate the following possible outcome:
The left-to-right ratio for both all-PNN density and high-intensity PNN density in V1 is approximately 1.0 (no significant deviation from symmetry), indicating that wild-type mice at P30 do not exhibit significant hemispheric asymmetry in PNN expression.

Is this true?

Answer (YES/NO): YES